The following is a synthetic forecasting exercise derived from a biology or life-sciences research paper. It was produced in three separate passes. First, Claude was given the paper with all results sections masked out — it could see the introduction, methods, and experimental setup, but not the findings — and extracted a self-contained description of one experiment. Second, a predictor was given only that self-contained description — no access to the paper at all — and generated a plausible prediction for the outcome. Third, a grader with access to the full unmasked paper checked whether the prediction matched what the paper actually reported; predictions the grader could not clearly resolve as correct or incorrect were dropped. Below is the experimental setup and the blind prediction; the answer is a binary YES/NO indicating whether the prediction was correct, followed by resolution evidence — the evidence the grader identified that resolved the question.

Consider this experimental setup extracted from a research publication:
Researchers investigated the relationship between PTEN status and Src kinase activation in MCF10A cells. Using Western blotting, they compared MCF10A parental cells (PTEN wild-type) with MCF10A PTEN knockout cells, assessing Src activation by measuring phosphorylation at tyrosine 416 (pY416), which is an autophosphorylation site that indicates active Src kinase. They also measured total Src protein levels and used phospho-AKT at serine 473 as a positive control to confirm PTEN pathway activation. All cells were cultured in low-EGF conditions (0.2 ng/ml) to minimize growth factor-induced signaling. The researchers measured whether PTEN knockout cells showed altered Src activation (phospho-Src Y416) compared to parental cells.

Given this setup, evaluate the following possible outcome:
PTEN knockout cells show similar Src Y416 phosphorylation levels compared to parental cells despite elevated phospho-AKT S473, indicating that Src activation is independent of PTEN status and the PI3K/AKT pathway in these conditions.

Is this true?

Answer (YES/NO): NO